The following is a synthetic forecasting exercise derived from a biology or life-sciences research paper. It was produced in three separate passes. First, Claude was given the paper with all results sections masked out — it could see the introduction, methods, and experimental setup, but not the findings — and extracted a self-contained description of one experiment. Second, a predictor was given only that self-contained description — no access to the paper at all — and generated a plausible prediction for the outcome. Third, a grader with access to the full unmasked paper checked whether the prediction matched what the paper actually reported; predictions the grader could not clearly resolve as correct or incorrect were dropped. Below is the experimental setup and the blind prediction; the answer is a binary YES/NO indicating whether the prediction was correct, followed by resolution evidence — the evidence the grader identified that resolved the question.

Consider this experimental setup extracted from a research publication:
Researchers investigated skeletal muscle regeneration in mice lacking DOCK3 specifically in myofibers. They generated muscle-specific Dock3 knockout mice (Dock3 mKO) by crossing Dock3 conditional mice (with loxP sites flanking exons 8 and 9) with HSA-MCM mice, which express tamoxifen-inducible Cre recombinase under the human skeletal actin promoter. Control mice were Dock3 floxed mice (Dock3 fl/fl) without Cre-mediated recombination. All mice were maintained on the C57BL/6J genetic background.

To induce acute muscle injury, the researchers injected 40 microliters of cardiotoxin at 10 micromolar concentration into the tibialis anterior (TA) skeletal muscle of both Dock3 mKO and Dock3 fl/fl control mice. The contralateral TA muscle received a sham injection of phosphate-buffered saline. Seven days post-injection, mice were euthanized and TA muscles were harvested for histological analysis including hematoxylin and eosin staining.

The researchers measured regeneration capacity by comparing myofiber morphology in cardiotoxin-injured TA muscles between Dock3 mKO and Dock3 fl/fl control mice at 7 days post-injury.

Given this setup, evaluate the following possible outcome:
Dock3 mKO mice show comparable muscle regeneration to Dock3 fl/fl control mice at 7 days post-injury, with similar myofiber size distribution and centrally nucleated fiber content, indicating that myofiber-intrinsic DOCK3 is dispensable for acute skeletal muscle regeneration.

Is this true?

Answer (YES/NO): NO